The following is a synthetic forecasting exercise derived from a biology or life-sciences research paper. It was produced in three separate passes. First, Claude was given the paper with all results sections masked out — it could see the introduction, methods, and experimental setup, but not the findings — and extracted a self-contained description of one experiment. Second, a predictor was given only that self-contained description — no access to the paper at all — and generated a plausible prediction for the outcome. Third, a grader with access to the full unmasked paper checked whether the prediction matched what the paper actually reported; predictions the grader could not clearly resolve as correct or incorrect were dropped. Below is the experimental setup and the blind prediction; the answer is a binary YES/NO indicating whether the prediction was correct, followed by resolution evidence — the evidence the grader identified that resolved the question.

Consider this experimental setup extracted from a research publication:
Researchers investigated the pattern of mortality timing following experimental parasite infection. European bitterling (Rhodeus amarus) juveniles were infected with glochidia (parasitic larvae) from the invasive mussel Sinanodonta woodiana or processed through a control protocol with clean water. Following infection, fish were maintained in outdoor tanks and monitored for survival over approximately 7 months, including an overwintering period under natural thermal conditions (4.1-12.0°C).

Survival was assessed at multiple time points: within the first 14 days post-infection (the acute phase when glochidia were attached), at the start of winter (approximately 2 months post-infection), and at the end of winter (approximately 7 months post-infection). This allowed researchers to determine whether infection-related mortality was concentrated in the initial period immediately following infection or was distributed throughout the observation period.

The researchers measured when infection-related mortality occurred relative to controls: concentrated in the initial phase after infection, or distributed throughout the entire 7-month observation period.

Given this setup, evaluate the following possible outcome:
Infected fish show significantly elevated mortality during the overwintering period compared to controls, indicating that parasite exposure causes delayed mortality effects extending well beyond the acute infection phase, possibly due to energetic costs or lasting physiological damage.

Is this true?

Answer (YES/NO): NO